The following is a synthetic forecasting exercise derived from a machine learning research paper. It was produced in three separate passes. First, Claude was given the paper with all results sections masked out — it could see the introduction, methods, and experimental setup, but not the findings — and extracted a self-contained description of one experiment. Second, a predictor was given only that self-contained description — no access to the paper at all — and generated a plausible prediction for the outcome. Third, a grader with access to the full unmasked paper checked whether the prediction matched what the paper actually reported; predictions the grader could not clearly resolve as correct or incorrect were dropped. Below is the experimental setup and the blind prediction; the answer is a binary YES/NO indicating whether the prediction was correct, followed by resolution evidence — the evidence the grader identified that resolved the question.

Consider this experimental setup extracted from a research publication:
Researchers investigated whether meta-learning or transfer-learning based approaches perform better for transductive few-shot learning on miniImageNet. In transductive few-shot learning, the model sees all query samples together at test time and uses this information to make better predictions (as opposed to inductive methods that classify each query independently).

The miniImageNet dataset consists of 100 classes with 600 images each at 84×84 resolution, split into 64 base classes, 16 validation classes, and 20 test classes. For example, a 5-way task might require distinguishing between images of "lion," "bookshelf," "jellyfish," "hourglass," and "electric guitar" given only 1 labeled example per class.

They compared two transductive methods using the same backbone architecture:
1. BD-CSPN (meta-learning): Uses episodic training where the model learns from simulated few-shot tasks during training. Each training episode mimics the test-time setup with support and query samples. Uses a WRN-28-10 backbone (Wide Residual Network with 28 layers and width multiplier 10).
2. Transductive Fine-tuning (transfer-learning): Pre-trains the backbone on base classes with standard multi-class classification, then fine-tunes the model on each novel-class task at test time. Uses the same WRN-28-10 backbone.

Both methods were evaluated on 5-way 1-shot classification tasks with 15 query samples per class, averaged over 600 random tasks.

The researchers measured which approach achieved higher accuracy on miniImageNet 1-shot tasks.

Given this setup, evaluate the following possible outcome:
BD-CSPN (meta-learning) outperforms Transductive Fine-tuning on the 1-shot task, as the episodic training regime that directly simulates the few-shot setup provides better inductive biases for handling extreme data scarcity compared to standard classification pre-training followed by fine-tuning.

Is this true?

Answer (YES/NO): YES